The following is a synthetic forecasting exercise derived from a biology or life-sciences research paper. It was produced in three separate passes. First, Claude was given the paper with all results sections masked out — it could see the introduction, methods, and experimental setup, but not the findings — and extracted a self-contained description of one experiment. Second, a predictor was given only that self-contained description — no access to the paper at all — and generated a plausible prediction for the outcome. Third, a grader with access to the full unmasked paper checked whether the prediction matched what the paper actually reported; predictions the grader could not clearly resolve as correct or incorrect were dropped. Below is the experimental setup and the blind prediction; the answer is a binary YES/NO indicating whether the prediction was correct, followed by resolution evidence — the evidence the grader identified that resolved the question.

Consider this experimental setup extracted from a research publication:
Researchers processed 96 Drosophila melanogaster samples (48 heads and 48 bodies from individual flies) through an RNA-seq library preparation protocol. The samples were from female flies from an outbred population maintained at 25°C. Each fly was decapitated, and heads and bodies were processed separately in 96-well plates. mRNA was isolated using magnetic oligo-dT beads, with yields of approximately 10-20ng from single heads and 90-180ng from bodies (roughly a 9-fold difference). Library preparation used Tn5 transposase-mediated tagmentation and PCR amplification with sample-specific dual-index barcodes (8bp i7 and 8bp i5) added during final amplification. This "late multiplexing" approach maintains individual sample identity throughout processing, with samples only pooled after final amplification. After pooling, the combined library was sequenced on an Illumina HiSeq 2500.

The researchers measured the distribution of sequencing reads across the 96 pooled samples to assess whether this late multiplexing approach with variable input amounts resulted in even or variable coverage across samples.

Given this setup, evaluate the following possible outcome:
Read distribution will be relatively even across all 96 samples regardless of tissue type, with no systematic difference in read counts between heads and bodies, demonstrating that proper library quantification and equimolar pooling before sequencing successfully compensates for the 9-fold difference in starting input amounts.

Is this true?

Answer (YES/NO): NO